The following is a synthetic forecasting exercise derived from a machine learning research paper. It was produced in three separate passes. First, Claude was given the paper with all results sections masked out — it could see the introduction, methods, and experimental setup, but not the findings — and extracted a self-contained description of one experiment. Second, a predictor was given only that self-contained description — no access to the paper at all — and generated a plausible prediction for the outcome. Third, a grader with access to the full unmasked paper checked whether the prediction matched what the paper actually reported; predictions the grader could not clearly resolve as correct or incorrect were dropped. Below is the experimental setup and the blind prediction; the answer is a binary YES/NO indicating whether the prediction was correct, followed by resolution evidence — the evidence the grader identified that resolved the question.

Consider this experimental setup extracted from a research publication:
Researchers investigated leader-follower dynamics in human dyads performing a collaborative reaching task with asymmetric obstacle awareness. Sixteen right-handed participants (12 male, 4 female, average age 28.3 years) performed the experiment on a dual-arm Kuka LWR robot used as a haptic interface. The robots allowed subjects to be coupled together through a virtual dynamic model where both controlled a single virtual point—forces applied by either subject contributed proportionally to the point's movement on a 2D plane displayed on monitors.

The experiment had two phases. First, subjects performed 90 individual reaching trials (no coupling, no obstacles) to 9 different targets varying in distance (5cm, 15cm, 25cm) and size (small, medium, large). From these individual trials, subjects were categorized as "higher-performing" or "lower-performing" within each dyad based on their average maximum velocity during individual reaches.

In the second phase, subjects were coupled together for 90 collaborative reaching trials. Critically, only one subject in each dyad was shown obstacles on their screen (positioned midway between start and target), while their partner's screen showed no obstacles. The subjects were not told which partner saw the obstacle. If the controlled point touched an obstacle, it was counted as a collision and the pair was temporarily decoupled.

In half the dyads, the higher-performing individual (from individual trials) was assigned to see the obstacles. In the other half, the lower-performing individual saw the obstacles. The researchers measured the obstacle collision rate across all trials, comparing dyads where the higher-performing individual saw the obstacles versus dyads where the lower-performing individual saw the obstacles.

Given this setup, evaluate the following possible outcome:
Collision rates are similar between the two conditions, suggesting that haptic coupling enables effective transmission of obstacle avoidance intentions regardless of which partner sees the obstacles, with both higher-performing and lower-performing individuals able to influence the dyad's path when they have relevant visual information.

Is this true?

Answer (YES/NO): NO